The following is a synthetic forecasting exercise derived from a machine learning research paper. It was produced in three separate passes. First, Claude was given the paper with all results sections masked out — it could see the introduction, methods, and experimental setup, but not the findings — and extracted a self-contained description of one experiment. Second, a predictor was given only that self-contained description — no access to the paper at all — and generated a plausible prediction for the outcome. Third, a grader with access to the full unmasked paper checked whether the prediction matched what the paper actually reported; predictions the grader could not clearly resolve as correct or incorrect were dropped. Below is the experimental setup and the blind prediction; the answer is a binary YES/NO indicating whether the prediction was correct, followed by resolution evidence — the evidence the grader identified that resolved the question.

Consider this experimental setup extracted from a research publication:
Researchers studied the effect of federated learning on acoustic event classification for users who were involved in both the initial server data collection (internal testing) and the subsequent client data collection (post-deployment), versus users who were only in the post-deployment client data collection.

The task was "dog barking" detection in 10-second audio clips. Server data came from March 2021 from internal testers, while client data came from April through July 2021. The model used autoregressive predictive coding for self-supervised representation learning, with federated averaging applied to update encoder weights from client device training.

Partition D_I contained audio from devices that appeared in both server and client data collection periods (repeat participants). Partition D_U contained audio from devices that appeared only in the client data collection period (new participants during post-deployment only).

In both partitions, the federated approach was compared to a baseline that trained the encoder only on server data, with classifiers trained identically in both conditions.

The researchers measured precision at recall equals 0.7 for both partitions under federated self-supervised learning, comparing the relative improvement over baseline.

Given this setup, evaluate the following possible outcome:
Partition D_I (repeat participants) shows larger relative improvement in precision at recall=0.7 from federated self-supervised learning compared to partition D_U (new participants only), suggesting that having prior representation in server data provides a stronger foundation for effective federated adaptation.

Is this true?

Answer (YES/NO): YES